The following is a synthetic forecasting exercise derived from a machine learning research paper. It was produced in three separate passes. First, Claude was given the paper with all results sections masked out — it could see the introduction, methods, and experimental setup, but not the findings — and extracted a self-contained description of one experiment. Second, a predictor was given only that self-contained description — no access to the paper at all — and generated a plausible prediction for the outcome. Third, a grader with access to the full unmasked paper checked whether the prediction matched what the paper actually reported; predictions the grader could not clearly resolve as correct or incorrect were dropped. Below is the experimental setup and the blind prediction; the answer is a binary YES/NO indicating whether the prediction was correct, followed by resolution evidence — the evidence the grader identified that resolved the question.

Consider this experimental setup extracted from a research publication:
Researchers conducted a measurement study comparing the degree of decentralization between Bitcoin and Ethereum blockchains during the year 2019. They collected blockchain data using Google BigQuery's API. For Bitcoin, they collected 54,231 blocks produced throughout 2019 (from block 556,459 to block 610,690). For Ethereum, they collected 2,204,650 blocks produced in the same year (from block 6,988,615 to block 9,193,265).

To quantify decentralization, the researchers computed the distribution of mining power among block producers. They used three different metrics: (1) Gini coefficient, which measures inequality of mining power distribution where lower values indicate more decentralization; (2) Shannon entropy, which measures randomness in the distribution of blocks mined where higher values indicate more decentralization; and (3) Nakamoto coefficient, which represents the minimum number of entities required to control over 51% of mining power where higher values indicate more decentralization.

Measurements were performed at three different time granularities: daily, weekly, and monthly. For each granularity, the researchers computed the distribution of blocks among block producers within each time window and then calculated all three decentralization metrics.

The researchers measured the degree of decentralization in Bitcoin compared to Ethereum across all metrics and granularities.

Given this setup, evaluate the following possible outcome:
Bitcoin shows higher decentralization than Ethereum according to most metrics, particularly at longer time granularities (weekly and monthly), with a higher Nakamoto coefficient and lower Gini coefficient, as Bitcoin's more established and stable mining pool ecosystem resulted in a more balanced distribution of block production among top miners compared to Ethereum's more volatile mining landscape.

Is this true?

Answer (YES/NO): NO